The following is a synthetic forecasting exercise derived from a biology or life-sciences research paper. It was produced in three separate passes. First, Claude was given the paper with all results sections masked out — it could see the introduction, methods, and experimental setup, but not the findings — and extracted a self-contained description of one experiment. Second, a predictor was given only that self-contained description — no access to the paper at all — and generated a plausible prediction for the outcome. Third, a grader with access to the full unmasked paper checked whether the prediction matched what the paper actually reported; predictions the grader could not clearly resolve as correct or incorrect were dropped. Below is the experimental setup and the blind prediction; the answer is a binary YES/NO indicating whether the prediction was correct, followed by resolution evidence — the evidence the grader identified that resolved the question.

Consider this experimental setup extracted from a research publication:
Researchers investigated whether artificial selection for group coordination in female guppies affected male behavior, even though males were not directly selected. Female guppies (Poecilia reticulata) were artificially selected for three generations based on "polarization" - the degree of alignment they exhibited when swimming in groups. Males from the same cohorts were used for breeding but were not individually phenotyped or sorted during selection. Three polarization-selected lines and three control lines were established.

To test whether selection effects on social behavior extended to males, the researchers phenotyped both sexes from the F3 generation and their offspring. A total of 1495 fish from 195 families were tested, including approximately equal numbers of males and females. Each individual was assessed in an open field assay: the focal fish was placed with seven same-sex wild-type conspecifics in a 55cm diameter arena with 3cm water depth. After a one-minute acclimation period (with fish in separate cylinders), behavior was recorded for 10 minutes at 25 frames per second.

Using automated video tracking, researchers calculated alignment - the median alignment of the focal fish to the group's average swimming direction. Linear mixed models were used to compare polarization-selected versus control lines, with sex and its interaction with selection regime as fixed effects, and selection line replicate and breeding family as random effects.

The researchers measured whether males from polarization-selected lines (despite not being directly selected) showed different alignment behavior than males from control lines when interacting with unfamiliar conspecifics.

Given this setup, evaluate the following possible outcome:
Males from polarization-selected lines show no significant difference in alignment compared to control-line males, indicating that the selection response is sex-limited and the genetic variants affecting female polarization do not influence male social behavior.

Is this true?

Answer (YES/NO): YES